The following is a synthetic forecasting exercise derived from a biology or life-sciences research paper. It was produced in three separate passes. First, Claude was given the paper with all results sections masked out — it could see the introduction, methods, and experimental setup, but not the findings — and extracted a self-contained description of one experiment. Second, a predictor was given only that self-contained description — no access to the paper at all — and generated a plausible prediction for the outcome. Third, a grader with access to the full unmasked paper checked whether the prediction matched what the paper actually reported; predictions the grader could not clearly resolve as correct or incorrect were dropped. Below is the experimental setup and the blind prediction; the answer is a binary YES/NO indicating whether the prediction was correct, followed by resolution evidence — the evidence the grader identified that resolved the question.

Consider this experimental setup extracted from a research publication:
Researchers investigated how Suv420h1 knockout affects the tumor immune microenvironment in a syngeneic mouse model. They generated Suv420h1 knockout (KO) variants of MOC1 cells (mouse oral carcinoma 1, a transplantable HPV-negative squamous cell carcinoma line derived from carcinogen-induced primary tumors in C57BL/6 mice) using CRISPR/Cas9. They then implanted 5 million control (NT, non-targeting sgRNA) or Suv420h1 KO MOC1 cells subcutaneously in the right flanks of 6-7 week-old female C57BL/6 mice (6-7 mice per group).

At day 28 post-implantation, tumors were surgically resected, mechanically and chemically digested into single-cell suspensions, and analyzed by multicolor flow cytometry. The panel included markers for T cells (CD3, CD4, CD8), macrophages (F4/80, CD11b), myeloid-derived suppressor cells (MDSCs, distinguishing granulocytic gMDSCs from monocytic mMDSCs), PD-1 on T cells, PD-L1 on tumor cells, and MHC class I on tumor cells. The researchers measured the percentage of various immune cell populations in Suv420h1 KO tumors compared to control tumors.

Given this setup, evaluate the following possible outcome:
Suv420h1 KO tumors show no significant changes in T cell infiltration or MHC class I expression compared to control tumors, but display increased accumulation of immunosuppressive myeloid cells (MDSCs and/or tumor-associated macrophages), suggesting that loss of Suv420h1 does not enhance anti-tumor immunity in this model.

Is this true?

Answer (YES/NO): NO